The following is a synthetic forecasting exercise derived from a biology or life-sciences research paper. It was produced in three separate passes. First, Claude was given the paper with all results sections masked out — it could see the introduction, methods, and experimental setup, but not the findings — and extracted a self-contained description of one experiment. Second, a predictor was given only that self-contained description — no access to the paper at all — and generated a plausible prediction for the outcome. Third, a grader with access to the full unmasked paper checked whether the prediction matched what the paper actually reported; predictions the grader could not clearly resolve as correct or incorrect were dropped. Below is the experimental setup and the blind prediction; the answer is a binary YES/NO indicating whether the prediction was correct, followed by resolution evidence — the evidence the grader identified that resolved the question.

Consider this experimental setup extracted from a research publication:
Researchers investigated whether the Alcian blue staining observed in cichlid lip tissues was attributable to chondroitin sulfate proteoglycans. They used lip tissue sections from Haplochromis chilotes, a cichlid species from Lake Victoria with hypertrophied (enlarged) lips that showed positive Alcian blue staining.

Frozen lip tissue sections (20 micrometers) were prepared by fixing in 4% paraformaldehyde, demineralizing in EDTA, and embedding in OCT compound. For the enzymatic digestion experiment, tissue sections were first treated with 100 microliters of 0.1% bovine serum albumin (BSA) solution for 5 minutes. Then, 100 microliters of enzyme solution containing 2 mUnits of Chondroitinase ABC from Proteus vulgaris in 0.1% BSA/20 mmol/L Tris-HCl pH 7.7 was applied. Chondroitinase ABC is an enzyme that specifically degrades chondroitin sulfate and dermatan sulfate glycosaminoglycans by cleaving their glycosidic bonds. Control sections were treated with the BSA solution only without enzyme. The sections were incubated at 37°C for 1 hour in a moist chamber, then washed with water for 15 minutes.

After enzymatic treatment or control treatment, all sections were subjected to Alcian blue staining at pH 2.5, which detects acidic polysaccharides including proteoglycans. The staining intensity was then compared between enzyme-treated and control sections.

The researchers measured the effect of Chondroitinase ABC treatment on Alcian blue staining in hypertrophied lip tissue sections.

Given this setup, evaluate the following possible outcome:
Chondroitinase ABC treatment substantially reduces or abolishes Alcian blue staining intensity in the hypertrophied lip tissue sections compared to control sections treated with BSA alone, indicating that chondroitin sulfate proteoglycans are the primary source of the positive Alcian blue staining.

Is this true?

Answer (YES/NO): YES